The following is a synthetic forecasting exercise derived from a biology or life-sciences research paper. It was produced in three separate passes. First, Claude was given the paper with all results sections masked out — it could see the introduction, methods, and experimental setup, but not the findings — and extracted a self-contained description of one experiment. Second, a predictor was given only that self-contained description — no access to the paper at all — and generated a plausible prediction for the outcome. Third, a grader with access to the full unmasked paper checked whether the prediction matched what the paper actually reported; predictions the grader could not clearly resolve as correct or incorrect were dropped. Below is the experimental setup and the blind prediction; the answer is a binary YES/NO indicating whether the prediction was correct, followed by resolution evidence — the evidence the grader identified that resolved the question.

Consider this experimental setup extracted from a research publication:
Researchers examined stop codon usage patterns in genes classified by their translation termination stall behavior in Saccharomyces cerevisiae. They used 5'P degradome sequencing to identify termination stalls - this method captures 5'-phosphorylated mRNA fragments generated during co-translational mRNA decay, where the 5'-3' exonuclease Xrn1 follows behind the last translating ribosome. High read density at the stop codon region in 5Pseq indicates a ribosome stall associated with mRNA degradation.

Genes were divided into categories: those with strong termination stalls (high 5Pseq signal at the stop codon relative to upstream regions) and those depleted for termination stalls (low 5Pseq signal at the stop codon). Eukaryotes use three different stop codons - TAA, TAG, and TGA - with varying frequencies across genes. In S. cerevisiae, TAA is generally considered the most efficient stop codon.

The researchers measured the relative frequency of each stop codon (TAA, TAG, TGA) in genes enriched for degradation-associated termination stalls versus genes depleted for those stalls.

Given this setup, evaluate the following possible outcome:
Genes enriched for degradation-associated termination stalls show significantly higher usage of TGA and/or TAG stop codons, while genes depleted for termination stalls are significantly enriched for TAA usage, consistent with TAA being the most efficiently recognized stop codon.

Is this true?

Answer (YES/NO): YES